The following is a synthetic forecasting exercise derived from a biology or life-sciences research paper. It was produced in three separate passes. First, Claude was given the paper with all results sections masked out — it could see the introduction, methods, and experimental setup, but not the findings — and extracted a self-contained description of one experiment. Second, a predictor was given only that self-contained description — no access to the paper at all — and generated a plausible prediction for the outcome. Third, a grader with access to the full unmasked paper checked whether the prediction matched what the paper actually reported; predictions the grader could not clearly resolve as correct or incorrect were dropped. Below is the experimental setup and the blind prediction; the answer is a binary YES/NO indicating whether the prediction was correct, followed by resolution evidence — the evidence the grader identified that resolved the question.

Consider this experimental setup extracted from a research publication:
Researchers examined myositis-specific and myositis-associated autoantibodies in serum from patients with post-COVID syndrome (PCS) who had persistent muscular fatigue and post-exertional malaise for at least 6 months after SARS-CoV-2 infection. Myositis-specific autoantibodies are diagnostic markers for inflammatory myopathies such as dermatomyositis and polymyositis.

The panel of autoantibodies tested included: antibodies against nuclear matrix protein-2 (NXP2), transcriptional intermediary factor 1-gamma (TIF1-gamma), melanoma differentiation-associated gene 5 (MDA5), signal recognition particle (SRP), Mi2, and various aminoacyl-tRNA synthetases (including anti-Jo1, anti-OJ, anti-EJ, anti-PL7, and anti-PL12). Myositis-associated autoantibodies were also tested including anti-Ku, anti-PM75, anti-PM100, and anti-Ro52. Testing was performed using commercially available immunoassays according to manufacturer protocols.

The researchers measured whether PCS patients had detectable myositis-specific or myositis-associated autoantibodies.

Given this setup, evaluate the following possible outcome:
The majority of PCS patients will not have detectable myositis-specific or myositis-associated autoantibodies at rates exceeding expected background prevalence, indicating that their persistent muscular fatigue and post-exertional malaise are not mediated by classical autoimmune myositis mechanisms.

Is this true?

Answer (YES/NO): NO